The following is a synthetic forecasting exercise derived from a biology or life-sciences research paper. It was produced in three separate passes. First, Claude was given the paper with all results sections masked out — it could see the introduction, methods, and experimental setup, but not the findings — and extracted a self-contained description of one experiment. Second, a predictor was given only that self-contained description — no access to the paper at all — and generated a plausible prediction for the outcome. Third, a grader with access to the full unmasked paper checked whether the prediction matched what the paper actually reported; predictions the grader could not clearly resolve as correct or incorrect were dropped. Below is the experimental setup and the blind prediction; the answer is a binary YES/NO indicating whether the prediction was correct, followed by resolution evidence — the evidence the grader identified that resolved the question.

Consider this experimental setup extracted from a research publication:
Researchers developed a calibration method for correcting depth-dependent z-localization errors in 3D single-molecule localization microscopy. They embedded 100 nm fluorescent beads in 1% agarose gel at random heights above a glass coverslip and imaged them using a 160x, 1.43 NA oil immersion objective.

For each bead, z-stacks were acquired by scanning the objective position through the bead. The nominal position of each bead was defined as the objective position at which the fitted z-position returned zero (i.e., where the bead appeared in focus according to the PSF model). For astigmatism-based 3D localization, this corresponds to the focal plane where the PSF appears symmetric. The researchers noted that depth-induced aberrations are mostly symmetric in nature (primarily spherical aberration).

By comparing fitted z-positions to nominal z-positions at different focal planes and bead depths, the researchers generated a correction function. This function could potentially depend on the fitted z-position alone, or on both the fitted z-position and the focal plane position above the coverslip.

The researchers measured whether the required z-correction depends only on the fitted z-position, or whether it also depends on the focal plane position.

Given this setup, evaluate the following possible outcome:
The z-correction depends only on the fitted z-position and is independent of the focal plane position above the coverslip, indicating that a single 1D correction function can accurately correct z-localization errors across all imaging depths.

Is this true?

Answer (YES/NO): NO